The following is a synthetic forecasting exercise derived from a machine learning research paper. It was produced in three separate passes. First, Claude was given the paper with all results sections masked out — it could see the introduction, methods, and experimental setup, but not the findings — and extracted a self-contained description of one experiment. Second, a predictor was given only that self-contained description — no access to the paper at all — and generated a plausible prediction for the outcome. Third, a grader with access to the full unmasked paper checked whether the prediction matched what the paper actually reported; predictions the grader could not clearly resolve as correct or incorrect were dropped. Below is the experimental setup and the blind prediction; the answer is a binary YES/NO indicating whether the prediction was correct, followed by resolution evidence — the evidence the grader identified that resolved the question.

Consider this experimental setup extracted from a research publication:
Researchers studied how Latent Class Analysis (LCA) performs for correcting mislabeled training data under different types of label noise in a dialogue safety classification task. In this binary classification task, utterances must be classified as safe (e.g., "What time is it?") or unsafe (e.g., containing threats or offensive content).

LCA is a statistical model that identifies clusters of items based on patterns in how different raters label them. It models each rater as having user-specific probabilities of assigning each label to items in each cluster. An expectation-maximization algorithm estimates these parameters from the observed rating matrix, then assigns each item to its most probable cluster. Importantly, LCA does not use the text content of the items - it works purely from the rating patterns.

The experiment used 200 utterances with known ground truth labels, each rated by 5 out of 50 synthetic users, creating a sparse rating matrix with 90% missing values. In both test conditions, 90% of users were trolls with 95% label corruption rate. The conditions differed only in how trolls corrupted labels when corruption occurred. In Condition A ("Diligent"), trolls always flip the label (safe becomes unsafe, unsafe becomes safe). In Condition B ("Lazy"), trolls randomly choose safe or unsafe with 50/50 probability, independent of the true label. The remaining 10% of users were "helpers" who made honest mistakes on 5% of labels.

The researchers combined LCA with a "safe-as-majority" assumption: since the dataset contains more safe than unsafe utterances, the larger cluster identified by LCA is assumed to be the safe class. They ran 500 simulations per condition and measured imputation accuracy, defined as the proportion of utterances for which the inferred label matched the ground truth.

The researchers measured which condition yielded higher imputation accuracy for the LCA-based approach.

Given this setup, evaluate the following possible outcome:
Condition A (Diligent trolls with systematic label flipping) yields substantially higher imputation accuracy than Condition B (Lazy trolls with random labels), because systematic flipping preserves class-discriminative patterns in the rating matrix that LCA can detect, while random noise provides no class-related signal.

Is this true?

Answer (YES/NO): YES